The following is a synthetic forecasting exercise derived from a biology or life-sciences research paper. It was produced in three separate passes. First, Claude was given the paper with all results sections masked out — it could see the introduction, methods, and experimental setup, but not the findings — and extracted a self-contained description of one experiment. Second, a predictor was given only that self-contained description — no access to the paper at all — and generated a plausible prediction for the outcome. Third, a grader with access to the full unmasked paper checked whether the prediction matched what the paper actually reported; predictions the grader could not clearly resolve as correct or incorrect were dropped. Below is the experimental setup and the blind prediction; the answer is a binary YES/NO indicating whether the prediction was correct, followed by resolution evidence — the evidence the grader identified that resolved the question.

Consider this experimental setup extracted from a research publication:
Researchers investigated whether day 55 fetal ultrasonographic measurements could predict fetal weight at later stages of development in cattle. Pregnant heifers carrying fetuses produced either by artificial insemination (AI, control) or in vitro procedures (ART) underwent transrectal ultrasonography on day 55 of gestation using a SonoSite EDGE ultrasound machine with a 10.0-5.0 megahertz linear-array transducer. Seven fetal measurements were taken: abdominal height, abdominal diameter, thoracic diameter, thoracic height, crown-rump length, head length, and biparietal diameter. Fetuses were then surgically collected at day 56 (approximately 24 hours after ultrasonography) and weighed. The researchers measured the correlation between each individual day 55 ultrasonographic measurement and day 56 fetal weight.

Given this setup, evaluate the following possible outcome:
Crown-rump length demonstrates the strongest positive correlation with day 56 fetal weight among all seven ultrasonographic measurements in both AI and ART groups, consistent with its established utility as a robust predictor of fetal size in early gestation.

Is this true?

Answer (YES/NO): NO